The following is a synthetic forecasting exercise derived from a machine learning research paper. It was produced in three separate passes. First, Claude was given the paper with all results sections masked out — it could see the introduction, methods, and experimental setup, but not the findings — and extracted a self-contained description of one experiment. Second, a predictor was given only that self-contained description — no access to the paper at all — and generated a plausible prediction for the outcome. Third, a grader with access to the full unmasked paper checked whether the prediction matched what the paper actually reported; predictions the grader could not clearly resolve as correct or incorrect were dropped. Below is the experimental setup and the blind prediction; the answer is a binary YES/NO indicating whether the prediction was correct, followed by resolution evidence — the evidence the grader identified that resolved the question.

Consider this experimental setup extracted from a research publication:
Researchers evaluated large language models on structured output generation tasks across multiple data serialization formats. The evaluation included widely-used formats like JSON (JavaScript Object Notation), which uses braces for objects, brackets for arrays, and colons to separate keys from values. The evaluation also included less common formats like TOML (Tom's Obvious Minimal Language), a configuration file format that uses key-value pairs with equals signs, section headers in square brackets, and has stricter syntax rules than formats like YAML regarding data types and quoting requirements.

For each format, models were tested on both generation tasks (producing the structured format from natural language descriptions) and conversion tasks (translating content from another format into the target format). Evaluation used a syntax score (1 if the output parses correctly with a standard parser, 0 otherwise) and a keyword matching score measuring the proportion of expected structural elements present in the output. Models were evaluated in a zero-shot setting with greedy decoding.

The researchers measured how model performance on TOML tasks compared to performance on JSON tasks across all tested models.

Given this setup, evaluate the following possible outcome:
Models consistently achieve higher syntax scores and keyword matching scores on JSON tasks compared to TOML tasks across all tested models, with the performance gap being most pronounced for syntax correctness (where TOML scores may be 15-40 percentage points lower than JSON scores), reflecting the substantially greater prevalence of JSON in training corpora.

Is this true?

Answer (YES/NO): NO